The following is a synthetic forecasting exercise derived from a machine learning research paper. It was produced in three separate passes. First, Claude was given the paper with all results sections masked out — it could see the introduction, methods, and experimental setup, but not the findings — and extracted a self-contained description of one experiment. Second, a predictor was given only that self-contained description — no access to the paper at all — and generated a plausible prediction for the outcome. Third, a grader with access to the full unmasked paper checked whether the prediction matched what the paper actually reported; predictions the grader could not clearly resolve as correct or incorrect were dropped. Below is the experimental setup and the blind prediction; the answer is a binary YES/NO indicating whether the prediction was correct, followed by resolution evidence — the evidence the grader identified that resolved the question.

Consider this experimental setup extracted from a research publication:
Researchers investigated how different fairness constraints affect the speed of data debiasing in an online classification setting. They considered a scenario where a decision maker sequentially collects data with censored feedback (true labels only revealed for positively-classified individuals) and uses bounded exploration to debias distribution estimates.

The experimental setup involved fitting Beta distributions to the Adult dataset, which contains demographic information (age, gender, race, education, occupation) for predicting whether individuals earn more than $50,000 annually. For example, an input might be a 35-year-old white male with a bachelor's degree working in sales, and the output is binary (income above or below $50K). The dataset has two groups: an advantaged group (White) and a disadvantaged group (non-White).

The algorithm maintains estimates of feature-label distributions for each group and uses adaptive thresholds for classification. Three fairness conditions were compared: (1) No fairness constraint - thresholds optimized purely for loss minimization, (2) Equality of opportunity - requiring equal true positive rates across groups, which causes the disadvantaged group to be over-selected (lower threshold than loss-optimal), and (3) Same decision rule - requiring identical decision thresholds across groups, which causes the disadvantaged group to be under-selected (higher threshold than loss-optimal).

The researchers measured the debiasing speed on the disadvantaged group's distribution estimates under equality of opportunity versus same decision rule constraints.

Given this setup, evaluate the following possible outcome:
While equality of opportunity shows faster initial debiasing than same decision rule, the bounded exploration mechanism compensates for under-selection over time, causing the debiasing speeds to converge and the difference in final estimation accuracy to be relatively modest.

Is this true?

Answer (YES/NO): NO